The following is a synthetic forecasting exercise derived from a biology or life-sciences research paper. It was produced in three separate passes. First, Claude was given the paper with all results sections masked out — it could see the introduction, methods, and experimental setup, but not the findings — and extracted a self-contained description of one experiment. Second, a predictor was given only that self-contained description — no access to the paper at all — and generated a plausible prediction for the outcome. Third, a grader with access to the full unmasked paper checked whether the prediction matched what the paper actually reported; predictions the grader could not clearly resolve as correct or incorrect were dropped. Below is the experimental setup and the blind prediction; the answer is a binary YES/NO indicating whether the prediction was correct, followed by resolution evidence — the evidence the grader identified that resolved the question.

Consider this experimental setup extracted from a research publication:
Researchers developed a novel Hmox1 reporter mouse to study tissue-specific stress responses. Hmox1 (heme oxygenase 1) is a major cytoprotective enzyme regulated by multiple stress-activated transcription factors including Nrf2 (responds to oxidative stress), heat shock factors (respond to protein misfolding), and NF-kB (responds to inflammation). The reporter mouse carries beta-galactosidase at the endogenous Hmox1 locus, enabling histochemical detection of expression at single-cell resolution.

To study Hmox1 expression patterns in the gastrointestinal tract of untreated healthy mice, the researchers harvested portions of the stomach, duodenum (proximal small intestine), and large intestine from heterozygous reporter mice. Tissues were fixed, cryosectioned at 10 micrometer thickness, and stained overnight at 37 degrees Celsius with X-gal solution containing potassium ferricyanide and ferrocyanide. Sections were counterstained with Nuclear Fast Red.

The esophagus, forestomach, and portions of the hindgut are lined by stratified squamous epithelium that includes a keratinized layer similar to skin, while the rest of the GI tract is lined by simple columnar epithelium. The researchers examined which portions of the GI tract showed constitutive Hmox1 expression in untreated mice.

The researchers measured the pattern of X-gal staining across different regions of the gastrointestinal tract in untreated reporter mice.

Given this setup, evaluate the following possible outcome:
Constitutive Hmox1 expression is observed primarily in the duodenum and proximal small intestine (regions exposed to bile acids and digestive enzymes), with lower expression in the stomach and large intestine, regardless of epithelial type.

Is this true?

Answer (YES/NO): NO